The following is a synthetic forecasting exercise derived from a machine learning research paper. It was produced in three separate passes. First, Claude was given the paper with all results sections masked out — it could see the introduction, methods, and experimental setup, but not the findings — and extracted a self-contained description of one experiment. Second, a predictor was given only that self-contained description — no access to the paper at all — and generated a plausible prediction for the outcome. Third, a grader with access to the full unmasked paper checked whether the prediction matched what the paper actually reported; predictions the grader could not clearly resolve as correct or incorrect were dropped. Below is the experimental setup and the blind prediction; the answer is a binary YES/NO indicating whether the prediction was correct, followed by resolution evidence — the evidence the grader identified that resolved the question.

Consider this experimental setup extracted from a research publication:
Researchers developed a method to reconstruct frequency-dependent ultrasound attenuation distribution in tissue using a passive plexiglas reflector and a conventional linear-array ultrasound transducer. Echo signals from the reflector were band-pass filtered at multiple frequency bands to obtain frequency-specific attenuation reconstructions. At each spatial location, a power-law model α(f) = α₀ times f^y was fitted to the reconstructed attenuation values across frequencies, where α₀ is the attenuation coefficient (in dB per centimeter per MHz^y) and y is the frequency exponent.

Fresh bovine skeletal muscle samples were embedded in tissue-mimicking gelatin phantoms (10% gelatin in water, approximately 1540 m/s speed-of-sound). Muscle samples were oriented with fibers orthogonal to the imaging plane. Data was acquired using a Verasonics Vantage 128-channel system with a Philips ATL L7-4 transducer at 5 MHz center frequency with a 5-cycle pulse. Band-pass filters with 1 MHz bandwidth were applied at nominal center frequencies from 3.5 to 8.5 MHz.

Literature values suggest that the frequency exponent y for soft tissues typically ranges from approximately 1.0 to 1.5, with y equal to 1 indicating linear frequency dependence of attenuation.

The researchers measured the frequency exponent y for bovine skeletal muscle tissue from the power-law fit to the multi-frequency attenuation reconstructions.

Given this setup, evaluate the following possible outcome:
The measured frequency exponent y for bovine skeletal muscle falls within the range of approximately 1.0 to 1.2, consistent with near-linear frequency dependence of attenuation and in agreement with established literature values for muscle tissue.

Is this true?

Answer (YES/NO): NO